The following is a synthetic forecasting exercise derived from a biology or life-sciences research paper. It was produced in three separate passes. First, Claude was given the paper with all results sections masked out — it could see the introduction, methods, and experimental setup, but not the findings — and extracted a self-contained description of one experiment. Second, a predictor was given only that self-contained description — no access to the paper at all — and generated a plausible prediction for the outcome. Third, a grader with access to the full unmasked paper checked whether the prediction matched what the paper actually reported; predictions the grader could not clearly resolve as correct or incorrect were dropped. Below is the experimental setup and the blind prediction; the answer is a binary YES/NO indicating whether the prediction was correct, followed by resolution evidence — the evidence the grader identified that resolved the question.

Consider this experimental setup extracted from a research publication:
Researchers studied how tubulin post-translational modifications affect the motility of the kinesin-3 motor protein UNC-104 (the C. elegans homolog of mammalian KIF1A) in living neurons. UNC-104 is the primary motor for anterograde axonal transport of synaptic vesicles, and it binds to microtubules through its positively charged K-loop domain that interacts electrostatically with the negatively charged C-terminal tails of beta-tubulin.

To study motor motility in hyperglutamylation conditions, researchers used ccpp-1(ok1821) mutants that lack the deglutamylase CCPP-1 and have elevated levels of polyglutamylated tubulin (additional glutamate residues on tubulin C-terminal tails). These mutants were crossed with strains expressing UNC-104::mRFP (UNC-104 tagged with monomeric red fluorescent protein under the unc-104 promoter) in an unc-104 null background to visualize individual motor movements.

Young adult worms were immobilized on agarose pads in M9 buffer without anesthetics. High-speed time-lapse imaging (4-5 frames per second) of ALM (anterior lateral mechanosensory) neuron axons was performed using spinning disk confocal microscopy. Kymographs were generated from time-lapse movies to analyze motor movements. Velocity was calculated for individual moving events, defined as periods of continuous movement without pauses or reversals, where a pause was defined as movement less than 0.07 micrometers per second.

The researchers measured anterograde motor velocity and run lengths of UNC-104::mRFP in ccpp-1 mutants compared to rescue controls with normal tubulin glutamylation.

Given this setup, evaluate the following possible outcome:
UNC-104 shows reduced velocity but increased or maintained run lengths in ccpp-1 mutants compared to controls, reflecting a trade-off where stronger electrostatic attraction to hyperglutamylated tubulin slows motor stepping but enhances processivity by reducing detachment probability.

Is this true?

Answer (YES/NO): NO